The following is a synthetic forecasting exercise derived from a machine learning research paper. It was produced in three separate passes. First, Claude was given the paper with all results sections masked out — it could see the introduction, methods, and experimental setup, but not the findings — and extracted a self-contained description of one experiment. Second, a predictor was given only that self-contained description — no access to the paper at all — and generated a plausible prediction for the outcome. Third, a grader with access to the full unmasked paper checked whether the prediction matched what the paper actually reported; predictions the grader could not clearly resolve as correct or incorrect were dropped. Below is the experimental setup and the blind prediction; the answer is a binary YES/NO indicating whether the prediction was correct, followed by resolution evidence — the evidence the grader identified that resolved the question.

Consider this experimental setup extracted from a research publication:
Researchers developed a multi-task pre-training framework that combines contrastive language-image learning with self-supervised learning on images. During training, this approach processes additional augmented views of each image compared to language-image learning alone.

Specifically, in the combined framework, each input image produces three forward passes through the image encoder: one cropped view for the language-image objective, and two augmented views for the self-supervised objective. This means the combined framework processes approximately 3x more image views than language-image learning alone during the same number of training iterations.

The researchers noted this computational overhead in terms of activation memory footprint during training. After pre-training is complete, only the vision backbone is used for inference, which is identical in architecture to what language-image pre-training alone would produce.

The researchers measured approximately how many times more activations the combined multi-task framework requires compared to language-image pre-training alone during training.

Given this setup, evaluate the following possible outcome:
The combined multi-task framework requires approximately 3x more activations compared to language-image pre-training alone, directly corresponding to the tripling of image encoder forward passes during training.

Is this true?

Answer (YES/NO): YES